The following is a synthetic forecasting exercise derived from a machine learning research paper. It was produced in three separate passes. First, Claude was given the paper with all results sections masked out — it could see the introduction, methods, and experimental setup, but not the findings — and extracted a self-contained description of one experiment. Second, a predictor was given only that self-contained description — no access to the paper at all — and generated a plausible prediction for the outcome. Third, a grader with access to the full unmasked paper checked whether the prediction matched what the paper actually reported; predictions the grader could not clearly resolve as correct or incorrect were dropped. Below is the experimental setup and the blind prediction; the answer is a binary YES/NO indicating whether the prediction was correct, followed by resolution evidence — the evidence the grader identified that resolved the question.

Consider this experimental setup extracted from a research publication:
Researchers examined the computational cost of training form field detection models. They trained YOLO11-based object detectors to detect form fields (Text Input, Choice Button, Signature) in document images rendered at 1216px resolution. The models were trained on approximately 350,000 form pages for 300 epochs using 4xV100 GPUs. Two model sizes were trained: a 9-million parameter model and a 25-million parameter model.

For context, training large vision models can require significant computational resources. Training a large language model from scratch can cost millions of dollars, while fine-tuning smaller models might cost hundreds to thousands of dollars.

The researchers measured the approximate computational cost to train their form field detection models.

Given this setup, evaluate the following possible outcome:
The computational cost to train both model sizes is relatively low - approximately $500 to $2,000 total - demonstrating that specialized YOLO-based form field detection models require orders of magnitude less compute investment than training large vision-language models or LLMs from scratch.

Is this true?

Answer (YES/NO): YES